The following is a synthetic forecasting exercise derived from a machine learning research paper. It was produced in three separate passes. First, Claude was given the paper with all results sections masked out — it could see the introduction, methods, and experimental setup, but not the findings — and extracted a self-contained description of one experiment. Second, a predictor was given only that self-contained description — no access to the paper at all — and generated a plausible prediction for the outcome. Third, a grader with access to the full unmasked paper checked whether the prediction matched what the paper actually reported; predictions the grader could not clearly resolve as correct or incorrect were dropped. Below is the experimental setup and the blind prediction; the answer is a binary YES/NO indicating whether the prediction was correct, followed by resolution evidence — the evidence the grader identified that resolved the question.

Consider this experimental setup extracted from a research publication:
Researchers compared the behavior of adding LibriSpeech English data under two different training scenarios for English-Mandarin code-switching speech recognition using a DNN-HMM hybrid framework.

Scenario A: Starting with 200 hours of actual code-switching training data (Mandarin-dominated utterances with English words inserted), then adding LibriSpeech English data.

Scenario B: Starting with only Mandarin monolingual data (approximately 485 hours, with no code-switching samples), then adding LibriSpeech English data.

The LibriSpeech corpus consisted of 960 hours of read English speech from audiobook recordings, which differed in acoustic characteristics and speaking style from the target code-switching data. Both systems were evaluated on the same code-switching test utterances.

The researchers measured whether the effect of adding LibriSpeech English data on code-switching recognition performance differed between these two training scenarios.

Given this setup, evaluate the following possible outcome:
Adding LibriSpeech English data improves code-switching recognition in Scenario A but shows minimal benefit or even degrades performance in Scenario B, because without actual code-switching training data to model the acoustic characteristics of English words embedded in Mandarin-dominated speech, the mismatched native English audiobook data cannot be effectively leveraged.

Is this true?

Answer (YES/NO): NO